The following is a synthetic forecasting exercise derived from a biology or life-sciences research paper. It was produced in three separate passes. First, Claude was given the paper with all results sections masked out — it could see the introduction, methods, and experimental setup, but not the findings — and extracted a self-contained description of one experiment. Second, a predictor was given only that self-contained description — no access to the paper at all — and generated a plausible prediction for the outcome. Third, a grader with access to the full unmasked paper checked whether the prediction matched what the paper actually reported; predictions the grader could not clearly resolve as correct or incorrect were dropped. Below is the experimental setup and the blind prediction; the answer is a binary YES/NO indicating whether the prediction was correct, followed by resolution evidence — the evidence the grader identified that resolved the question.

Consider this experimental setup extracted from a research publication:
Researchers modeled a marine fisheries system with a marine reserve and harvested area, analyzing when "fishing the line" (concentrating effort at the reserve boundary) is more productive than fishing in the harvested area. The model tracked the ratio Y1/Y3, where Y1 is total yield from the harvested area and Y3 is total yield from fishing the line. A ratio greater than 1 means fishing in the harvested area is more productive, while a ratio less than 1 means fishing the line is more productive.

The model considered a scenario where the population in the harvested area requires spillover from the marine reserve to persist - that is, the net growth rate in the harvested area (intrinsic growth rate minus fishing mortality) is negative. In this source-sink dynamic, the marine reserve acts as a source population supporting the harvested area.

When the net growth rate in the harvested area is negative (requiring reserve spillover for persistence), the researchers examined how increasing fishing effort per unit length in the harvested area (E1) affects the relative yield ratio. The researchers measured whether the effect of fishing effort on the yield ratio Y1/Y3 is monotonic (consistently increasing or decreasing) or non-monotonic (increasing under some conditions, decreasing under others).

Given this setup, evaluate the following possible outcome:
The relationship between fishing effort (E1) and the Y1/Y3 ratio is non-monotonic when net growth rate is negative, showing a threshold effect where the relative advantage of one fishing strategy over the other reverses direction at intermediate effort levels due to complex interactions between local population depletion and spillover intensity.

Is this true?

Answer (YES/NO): NO